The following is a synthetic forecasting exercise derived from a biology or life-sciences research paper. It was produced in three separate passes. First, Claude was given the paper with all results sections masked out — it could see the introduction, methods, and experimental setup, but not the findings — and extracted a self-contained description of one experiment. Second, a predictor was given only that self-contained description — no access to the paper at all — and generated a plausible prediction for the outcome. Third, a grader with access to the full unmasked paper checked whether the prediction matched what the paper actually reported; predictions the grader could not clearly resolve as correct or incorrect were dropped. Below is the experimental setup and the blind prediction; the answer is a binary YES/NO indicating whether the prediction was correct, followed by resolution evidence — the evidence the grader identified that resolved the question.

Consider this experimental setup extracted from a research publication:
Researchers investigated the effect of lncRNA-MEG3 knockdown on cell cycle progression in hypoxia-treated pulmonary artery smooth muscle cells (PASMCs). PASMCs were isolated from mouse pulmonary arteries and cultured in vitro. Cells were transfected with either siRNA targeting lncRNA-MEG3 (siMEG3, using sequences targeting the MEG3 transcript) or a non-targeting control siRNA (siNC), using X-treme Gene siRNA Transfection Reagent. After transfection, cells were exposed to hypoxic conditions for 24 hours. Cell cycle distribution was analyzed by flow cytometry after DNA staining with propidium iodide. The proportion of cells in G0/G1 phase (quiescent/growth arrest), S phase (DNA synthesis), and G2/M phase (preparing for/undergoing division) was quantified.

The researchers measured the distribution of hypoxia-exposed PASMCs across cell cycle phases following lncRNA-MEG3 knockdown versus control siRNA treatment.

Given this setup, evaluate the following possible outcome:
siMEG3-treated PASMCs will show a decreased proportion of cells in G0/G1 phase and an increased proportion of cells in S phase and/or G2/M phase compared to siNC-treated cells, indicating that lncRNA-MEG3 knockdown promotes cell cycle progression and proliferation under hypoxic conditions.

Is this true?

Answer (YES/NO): NO